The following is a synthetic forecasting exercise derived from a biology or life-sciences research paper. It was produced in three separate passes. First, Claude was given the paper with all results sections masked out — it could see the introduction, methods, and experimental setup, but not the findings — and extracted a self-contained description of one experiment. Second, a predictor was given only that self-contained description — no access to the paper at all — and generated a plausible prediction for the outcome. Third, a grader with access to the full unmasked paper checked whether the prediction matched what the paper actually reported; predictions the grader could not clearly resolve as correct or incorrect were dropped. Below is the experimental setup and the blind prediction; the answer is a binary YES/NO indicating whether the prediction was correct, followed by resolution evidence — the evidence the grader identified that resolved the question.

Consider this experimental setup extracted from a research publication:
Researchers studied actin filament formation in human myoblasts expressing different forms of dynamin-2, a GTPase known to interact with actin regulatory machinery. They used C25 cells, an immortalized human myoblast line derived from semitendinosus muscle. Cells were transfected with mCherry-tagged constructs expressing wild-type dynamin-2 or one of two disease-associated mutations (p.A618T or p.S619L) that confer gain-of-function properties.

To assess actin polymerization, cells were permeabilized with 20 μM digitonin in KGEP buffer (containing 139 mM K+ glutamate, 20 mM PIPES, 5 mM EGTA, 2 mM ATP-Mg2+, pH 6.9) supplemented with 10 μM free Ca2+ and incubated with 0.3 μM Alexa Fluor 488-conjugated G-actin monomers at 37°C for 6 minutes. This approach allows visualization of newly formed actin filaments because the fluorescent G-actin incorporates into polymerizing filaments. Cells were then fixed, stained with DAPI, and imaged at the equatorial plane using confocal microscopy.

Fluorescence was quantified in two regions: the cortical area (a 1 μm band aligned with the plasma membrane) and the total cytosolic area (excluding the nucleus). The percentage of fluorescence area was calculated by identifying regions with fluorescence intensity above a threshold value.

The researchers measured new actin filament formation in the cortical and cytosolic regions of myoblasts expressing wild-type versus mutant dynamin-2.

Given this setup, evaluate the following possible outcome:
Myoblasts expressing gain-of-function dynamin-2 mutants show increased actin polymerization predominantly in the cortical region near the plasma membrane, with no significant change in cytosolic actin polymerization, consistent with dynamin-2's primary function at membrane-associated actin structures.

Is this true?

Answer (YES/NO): NO